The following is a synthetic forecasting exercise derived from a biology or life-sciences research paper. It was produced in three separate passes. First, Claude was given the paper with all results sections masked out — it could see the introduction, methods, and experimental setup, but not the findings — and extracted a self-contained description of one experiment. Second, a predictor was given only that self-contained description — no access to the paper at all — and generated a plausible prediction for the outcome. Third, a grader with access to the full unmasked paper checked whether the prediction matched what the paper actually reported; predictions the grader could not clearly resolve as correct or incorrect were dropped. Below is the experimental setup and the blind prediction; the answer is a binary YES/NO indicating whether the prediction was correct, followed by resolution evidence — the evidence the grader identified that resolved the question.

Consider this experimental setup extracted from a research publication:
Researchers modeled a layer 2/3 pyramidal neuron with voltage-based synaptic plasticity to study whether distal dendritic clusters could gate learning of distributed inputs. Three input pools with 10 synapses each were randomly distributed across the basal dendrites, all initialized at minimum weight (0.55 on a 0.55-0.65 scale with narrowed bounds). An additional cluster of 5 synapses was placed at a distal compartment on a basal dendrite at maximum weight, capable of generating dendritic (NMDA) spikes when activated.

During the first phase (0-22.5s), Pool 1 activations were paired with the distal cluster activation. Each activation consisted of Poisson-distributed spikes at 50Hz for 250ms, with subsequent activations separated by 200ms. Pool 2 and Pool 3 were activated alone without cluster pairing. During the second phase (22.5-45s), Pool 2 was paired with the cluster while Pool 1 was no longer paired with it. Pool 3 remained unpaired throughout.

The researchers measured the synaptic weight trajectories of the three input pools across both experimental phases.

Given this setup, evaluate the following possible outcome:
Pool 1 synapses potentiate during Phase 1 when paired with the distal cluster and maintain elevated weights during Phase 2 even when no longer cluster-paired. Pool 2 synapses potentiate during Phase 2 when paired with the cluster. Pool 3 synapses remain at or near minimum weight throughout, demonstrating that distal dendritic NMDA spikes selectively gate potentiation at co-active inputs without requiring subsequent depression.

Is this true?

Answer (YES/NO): NO